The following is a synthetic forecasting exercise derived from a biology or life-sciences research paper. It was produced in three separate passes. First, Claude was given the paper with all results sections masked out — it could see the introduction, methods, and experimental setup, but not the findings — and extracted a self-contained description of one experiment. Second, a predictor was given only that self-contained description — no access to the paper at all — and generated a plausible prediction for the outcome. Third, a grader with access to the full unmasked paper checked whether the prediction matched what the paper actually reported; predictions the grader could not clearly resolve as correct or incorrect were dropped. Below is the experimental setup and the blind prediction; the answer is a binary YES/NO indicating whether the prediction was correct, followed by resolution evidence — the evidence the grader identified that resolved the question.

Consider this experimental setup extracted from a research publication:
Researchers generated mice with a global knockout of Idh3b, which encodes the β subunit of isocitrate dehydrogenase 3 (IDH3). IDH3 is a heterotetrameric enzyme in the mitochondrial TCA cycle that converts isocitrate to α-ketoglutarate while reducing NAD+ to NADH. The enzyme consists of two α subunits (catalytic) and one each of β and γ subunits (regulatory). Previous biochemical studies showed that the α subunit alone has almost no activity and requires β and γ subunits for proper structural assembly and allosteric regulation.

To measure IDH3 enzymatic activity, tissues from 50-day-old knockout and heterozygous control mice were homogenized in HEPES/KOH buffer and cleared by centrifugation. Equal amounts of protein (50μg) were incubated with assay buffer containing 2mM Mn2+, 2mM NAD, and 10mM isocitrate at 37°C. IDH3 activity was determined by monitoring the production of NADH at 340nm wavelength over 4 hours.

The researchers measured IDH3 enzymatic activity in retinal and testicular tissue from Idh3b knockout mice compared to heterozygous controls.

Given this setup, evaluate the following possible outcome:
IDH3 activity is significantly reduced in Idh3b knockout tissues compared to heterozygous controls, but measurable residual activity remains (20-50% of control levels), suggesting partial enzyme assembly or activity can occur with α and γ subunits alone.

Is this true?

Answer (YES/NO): NO